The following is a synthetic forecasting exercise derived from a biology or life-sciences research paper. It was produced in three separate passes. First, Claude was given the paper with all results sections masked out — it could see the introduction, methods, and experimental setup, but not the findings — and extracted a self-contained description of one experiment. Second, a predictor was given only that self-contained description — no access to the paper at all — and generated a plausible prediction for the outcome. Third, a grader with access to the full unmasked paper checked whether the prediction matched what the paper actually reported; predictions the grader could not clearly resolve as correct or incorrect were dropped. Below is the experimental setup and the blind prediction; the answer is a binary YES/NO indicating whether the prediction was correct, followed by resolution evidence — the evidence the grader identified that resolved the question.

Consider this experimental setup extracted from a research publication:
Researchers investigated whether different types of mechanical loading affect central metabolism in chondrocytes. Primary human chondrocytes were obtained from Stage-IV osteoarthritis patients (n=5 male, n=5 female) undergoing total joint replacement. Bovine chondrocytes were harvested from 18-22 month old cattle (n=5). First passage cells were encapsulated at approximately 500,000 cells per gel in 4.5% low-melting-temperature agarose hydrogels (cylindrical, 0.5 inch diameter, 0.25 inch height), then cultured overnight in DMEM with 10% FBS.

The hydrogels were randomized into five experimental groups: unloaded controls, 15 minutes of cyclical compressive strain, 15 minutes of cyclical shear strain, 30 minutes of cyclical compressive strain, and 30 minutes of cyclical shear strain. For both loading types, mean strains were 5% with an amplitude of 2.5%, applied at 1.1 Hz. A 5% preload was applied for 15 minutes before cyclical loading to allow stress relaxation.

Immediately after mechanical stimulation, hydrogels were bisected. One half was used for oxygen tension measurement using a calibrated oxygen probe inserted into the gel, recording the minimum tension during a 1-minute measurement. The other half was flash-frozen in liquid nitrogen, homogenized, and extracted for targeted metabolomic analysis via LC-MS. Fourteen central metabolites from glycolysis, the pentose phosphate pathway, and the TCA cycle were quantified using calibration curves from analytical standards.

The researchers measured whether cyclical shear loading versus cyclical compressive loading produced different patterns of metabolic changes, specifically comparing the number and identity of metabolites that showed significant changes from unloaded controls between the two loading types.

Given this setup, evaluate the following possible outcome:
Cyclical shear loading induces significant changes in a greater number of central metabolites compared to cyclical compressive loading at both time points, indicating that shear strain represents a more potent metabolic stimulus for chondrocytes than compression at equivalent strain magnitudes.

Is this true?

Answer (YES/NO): NO